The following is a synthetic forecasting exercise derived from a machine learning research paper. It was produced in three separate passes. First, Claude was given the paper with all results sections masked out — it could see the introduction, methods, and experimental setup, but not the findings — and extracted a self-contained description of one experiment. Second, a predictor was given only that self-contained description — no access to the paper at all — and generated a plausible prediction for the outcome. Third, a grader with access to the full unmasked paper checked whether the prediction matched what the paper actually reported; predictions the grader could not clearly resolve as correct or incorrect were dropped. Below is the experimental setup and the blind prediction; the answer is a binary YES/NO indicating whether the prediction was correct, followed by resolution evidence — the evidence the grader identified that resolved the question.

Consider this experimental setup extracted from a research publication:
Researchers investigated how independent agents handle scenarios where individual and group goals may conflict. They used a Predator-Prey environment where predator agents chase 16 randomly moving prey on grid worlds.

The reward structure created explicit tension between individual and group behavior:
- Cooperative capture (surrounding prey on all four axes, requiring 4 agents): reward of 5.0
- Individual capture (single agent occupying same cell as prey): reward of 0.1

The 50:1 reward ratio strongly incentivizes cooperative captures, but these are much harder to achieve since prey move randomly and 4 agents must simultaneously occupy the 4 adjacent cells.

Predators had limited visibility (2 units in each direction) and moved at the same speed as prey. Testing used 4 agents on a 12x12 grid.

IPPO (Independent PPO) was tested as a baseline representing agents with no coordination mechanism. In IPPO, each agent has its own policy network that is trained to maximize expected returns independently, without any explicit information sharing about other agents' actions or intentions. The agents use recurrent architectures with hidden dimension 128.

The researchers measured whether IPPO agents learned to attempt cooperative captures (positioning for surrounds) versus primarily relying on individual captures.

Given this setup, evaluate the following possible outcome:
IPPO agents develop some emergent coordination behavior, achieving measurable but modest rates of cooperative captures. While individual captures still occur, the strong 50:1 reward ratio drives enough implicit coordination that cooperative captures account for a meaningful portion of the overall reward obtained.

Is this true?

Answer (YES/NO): NO